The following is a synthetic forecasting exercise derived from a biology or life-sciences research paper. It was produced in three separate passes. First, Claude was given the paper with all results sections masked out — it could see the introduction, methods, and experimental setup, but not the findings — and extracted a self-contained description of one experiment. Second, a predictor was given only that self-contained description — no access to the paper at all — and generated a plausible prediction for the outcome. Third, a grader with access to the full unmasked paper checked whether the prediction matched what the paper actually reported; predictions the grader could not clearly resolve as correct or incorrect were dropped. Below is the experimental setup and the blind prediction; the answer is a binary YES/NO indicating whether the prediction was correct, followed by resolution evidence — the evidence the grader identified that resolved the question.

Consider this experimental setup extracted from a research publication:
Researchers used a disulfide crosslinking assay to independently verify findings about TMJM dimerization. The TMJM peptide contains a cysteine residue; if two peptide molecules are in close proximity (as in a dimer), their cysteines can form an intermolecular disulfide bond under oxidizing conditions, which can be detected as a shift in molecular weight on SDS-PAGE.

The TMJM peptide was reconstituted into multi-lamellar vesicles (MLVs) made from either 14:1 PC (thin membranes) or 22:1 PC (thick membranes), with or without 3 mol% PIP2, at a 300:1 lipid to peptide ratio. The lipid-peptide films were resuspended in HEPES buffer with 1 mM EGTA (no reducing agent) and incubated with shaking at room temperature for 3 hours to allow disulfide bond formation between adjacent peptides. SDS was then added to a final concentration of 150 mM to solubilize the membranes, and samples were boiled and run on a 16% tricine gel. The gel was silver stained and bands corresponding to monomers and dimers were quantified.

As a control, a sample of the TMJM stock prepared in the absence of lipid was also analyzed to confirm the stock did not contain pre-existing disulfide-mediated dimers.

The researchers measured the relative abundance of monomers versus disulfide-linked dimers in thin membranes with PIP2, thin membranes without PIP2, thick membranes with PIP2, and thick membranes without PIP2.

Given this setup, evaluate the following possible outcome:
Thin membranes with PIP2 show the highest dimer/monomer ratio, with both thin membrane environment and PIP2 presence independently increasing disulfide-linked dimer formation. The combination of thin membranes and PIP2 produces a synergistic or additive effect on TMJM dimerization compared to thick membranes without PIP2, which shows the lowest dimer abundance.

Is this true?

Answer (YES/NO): NO